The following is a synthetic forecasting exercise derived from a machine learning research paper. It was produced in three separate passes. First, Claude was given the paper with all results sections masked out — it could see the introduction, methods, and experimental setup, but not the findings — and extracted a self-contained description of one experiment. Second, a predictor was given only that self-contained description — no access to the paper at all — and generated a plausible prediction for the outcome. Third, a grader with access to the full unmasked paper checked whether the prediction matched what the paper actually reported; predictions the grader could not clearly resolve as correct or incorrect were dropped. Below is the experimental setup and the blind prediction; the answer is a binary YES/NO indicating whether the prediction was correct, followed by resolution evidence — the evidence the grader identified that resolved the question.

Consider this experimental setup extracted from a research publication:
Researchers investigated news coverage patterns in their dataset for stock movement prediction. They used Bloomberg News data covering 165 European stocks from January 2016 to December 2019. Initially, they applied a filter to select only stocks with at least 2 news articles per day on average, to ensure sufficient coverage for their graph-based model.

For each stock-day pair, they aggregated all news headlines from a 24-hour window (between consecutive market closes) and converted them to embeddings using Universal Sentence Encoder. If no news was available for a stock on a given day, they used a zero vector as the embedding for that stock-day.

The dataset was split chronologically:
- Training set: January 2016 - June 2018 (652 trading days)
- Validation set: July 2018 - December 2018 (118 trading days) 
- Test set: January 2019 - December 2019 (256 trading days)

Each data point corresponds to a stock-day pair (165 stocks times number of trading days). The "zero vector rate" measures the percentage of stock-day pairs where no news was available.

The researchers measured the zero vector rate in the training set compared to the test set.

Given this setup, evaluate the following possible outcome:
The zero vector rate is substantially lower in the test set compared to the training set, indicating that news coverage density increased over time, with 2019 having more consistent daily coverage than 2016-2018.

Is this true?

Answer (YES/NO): NO